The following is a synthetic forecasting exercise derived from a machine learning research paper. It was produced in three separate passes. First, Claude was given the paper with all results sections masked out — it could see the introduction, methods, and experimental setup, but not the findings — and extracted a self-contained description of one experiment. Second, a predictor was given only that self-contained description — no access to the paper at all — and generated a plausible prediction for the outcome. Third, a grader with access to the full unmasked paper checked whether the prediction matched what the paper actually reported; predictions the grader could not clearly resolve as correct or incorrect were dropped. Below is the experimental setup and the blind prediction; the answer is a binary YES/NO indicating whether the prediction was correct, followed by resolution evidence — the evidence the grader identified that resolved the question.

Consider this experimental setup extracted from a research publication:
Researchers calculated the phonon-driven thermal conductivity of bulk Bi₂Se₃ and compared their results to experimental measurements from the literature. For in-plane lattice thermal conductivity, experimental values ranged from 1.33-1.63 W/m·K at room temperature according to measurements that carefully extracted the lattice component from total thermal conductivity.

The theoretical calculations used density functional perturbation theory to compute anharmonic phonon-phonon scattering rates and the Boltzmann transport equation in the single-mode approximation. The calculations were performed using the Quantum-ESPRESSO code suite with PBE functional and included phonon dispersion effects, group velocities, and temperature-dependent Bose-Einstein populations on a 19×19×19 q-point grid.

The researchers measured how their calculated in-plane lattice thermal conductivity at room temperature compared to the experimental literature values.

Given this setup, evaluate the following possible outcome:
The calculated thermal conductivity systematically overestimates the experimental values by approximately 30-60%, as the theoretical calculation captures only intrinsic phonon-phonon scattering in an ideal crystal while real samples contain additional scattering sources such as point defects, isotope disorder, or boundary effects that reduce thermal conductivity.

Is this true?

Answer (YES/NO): NO